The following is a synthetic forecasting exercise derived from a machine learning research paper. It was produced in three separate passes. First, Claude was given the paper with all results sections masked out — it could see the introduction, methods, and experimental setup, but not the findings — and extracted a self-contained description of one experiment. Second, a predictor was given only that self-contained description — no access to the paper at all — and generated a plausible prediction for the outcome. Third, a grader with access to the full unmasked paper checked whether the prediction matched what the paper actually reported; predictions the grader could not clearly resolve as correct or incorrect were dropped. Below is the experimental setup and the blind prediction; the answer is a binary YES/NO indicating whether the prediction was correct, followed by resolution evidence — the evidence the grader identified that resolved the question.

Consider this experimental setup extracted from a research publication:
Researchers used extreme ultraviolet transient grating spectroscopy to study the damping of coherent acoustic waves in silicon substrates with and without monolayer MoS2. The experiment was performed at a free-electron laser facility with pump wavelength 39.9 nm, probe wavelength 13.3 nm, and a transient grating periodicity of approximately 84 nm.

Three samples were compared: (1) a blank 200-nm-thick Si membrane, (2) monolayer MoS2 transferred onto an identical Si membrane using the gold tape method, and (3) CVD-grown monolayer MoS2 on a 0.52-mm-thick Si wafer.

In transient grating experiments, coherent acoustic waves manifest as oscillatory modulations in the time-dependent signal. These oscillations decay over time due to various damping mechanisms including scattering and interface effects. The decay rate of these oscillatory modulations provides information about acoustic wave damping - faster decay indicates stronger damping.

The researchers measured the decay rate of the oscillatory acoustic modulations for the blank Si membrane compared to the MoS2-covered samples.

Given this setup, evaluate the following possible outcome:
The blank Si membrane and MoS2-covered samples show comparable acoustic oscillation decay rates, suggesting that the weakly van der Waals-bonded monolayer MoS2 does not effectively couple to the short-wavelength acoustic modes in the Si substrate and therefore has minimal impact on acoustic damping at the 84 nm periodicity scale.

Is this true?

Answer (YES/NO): NO